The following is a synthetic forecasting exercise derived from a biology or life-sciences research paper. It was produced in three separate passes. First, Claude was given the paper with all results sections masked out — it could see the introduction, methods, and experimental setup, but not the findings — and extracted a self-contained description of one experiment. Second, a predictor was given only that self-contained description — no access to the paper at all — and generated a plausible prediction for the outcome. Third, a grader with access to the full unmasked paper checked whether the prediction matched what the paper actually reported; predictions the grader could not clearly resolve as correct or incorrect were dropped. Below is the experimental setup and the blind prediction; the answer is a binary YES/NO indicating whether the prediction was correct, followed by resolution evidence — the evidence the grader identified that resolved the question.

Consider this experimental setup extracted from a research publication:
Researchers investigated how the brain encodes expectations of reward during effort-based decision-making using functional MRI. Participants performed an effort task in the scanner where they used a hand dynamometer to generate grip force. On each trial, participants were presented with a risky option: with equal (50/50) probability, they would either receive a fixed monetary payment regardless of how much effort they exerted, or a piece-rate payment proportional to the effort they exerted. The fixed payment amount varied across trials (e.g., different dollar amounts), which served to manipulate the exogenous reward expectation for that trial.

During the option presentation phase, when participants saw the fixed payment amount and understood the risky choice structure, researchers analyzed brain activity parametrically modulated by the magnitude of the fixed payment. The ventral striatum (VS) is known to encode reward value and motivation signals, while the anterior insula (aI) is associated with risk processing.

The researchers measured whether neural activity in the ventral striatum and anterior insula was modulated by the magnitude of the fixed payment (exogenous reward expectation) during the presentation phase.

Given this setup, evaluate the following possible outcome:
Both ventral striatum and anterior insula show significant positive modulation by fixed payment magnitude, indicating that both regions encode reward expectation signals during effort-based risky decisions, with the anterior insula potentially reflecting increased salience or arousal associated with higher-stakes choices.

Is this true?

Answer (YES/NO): YES